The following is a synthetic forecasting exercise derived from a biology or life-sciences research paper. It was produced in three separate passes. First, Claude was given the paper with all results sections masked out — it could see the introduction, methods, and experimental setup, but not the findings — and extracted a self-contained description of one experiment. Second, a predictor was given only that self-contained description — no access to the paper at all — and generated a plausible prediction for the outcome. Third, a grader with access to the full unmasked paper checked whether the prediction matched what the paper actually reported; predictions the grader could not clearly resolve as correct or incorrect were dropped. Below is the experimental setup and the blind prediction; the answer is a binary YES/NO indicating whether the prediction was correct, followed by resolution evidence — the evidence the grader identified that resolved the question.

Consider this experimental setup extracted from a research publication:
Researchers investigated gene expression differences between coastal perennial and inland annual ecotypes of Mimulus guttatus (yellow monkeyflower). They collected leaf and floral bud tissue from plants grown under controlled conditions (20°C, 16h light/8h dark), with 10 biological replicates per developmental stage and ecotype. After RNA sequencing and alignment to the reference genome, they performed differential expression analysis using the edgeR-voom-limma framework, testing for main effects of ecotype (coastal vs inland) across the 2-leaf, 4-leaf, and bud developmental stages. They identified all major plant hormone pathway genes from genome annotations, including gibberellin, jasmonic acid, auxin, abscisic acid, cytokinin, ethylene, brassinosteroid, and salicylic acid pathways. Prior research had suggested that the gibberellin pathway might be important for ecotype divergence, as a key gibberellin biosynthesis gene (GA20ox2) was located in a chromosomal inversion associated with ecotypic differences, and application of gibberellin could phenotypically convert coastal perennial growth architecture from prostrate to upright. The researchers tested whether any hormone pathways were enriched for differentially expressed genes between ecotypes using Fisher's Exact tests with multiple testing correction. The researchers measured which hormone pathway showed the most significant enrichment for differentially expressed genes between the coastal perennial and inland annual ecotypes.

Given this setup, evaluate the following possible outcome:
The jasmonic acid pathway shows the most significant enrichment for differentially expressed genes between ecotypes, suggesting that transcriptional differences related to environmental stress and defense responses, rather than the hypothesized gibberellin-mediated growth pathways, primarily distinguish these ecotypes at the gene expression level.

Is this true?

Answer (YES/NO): YES